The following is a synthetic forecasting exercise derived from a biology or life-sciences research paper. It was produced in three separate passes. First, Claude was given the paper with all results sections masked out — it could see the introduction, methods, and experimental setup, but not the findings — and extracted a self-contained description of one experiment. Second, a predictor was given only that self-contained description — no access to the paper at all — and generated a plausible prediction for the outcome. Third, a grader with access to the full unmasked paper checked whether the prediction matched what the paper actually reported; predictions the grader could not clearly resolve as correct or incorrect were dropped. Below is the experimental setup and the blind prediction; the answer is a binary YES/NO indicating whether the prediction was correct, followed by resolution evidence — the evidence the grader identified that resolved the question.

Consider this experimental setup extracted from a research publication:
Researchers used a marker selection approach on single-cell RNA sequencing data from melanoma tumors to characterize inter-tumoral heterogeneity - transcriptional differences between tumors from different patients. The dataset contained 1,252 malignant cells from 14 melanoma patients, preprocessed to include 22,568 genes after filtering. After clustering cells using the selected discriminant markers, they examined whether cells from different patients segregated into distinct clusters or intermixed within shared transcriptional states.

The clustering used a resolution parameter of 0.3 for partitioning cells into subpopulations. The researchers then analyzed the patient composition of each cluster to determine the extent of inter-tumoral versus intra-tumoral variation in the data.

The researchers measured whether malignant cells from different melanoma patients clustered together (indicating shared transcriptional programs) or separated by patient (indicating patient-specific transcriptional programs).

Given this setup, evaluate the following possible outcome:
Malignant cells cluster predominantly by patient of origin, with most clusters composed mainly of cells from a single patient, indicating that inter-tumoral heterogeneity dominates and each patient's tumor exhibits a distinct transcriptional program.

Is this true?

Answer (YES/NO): YES